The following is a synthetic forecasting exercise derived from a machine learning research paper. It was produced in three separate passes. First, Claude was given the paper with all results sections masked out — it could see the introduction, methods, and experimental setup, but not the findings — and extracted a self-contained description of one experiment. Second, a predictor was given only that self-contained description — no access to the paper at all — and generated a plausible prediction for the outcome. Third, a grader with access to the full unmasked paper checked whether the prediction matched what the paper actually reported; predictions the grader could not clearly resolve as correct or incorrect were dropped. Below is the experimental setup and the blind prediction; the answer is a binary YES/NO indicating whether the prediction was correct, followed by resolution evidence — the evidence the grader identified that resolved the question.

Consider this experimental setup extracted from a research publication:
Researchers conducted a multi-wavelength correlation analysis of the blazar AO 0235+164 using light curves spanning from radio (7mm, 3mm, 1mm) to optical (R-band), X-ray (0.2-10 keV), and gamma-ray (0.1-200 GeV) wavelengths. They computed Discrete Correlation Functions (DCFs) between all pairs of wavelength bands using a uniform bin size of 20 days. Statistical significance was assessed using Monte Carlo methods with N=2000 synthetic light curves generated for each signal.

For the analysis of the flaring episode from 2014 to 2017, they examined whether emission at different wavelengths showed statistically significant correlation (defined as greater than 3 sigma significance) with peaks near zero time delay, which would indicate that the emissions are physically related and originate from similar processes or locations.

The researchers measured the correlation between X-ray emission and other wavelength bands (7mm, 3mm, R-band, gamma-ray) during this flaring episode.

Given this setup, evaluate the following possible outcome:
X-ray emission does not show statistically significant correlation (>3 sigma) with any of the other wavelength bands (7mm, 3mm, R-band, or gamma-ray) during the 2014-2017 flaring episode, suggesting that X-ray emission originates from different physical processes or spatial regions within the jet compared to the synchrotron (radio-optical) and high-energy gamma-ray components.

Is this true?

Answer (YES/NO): YES